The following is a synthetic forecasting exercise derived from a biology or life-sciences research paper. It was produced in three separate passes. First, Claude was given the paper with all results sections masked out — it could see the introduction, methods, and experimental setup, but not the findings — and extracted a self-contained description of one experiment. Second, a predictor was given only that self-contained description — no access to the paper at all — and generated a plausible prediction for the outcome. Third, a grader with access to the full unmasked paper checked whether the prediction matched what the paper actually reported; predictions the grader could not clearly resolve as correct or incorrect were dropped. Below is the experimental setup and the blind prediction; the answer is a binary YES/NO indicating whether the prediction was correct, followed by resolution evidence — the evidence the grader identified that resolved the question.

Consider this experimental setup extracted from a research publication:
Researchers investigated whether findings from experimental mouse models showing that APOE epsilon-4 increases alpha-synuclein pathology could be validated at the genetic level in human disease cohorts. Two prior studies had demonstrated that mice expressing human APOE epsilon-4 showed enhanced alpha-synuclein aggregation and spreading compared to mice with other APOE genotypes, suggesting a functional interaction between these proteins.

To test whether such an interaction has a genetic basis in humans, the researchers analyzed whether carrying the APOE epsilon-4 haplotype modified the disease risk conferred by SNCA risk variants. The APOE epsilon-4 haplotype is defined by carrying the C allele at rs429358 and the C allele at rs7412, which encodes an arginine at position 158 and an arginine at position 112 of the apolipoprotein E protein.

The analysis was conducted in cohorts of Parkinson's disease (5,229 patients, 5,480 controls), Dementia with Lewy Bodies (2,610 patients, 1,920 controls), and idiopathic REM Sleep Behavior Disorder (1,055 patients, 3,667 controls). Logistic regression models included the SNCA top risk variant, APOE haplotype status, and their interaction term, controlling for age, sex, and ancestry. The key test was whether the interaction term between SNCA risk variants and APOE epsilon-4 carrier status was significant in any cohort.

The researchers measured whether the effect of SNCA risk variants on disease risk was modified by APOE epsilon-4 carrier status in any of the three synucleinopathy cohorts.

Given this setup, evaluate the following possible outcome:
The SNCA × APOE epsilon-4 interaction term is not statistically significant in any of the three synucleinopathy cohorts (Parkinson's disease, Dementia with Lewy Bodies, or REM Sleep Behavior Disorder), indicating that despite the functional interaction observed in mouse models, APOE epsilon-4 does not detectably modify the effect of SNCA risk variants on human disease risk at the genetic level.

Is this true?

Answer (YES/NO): YES